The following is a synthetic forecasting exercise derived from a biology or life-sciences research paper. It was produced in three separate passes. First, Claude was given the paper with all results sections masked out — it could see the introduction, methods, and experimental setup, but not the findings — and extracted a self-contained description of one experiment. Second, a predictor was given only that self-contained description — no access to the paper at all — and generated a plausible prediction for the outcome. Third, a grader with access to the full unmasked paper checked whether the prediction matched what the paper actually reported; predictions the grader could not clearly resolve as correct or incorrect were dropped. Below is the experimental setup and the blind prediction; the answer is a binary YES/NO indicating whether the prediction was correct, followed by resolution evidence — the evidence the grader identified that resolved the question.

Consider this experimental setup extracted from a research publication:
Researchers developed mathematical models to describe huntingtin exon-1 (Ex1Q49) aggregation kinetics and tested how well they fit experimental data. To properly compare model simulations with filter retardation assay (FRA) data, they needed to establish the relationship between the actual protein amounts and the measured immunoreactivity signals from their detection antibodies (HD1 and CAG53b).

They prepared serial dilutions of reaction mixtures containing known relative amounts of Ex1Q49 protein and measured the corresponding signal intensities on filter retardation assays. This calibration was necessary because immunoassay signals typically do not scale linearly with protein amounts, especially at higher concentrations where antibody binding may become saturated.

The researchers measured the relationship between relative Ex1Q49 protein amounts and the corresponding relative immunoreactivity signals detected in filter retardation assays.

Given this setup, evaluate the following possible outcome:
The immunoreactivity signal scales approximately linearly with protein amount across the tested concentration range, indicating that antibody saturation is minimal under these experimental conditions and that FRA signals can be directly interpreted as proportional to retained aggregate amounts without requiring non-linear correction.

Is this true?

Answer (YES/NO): NO